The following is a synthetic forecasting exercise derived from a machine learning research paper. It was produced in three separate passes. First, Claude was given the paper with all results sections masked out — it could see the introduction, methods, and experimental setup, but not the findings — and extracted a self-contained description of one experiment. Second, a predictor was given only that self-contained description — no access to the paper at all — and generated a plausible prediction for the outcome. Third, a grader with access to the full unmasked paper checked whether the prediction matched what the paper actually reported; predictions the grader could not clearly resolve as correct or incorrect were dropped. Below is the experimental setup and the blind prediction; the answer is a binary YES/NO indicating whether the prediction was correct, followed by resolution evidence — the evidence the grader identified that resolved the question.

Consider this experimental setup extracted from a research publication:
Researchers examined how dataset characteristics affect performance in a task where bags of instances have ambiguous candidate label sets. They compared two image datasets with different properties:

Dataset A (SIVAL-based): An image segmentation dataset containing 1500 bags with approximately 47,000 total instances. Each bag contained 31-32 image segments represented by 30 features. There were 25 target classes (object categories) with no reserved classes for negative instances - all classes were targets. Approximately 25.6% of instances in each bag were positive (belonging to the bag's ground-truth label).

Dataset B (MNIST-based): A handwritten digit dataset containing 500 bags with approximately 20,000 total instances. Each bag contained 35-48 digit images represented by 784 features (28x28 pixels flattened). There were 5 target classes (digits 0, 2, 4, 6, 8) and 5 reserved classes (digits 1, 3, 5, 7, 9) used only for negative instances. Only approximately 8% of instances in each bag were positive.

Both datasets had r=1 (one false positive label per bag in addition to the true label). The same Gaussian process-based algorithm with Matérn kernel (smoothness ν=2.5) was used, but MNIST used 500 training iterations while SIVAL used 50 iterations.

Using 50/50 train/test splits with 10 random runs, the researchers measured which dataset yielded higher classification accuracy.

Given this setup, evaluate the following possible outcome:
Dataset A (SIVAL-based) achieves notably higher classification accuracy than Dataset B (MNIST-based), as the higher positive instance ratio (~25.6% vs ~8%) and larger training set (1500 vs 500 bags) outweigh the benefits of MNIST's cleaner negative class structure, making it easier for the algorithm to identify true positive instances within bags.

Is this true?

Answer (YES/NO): NO